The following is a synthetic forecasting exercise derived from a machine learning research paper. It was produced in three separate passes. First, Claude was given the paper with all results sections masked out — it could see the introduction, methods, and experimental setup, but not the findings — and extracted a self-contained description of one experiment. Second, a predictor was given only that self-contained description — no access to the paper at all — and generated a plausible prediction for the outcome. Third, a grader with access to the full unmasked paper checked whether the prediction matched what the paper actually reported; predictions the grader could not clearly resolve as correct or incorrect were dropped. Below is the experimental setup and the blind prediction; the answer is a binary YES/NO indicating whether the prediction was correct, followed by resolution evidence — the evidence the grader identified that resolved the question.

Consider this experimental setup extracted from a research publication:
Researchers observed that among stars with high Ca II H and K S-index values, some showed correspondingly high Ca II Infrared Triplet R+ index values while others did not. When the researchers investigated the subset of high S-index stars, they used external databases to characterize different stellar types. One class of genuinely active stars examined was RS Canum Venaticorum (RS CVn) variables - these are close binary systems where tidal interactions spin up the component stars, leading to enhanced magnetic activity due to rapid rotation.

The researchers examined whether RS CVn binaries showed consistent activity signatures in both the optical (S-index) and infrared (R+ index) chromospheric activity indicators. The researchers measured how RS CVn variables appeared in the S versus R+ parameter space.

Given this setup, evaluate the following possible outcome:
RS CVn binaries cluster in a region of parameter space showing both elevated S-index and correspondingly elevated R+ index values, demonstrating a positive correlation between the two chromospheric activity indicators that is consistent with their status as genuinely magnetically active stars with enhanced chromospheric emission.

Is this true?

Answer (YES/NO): YES